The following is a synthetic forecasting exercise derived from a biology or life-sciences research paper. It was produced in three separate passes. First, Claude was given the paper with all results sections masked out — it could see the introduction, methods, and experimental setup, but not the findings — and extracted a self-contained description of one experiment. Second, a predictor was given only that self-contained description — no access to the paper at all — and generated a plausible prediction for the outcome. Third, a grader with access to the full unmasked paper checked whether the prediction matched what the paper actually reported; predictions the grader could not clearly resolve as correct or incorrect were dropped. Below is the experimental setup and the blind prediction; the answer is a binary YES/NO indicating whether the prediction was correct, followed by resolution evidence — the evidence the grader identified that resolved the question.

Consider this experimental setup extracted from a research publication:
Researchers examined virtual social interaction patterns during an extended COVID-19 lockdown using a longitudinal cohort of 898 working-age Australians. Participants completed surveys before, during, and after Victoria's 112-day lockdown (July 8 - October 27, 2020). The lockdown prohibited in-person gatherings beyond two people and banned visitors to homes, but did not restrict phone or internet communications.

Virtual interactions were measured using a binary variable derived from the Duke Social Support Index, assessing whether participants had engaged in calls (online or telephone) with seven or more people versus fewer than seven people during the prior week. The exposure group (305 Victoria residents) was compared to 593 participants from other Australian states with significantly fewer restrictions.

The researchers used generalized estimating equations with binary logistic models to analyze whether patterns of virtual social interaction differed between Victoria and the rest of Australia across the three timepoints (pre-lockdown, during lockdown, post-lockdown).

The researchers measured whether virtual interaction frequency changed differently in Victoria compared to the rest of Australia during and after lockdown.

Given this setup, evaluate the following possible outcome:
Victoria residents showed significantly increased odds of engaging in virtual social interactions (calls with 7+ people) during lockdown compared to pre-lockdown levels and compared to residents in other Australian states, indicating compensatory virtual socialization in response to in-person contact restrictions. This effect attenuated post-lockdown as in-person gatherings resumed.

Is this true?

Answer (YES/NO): NO